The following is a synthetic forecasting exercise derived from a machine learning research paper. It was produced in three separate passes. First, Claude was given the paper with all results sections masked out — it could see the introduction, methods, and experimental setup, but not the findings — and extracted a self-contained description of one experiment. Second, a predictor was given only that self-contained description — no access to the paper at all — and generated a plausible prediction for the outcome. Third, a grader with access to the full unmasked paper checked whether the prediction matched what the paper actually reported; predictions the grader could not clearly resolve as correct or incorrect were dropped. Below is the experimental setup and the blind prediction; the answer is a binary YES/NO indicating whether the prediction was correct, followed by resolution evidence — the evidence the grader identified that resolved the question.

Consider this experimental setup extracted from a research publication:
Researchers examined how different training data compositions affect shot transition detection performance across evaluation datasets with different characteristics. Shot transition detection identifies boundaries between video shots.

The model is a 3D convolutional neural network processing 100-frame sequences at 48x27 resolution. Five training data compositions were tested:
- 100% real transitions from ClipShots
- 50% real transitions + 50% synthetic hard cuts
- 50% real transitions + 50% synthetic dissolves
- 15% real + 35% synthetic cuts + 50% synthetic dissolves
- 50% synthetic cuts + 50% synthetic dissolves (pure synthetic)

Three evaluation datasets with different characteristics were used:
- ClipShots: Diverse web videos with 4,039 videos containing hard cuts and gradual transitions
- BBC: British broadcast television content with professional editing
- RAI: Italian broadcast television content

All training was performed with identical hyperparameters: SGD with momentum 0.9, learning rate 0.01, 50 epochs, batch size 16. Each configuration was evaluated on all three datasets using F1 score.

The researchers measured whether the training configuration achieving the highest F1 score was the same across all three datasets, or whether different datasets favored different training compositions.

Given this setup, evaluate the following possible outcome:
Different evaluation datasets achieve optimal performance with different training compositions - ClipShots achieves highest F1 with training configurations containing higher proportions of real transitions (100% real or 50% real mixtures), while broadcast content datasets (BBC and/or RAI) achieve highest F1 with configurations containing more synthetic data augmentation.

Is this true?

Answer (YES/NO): NO